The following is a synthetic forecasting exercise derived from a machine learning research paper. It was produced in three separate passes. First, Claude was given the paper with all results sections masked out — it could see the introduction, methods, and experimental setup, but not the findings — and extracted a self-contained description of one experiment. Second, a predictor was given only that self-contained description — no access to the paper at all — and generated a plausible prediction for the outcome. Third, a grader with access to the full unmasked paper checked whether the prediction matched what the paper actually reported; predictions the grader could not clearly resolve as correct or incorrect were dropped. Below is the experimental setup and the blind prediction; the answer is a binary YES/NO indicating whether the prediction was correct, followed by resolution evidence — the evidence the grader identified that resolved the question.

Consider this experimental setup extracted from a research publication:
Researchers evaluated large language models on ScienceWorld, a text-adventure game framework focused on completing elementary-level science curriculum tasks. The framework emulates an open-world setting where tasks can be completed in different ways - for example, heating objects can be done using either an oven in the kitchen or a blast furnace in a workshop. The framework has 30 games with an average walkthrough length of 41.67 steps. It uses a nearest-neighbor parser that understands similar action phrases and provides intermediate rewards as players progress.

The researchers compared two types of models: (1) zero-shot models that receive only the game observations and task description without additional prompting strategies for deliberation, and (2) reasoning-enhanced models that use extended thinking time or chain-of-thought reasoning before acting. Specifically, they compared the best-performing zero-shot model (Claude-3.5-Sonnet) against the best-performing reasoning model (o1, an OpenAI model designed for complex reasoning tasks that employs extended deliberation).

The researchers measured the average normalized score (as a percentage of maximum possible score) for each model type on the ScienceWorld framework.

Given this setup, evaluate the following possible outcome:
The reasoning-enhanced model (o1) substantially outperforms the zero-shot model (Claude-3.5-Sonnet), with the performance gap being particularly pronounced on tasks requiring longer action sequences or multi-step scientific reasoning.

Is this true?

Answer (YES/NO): NO